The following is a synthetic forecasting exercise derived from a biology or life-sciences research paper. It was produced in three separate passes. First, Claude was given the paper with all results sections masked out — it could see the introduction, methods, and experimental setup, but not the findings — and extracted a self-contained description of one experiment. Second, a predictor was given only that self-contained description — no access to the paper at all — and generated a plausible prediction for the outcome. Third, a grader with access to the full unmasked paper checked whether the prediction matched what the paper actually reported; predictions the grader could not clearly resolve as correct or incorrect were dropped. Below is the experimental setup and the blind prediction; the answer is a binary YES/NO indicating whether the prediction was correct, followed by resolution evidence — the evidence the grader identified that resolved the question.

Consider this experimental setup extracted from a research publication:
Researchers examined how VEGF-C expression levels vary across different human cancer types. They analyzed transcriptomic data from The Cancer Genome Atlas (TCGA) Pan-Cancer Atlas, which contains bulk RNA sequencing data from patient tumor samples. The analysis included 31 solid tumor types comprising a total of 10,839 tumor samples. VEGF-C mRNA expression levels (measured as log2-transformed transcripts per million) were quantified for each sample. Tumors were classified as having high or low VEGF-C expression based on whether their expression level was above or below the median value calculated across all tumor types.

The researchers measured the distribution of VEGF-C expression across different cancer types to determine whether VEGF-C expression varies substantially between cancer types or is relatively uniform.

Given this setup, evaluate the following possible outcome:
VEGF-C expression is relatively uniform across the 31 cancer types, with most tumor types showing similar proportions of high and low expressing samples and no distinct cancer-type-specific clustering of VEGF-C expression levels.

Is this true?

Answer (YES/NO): NO